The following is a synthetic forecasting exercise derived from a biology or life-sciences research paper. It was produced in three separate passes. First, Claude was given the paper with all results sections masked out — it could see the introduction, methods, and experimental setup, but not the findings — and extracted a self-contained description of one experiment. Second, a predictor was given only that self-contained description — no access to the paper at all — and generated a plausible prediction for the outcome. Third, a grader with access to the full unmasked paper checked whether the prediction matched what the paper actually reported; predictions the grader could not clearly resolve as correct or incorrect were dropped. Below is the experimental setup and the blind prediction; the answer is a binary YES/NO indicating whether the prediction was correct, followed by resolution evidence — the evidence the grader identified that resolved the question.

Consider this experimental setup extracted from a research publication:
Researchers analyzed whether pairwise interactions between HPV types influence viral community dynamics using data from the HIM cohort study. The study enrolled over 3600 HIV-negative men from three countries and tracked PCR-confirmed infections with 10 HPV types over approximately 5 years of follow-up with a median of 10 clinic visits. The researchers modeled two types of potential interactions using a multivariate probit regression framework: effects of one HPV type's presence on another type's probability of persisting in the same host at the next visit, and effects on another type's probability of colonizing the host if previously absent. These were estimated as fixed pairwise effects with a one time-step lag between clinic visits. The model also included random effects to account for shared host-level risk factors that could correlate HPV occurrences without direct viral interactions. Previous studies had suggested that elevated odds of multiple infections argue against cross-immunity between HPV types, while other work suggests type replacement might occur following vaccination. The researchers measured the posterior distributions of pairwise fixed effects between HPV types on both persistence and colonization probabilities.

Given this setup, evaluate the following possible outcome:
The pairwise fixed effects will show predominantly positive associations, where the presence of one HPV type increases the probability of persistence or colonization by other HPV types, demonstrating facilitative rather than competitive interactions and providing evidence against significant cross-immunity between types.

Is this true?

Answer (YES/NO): NO